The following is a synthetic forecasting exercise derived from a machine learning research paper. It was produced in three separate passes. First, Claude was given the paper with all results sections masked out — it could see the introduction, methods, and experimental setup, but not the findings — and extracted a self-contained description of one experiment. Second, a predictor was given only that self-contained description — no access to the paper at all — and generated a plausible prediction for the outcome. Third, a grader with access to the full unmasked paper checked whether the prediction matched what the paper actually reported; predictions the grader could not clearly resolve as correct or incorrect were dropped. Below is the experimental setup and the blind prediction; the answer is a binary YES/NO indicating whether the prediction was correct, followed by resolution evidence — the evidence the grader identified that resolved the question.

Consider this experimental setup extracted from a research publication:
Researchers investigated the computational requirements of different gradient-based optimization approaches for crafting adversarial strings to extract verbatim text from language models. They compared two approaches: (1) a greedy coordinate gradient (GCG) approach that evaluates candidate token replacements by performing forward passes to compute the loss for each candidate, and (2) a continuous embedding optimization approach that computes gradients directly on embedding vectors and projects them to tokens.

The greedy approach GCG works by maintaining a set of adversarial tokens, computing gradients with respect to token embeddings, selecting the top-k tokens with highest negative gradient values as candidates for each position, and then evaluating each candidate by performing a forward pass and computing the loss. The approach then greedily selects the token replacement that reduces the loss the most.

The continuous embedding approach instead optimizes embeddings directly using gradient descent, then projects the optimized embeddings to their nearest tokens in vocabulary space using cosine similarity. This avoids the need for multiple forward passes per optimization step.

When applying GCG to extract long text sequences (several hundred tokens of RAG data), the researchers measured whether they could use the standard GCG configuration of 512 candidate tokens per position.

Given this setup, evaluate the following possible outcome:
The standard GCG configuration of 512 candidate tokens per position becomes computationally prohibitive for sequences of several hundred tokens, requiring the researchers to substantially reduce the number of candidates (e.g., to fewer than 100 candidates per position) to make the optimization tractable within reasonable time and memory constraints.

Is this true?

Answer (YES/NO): YES